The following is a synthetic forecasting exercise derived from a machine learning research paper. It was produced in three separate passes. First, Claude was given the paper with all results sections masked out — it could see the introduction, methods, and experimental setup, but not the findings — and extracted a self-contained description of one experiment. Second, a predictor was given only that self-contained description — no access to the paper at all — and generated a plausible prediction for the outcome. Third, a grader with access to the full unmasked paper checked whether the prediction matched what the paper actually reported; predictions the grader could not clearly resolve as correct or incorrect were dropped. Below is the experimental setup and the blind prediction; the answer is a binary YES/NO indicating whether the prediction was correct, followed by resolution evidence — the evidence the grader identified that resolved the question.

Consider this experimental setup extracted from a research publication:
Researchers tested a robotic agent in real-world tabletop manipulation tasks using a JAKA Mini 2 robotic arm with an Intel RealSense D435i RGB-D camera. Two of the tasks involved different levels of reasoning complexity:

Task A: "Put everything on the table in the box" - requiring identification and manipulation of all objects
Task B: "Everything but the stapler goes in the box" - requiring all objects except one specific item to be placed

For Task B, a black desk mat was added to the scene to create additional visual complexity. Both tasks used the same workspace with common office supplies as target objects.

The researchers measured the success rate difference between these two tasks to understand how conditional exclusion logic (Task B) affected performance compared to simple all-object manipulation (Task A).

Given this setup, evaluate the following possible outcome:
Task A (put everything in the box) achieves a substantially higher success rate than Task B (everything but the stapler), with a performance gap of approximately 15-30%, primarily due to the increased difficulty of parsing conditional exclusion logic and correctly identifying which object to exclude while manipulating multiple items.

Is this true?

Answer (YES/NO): NO